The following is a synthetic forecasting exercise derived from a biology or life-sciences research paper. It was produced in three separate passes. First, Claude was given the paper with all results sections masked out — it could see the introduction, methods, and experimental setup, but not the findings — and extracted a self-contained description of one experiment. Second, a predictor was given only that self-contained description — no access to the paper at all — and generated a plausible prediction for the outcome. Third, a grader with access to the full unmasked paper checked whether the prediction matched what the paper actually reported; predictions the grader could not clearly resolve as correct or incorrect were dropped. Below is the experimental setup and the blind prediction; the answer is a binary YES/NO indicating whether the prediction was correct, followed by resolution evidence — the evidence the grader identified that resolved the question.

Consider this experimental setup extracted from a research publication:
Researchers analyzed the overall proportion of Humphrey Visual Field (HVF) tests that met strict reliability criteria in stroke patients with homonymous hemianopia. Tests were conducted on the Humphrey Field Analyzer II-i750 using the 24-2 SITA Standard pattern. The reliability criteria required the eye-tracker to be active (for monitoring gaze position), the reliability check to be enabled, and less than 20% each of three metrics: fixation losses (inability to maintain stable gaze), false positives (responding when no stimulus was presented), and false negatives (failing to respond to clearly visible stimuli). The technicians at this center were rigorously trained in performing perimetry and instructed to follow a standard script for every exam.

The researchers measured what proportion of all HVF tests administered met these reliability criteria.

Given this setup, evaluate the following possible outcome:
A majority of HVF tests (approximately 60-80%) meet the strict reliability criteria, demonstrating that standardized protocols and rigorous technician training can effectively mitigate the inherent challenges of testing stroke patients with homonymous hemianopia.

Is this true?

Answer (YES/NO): YES